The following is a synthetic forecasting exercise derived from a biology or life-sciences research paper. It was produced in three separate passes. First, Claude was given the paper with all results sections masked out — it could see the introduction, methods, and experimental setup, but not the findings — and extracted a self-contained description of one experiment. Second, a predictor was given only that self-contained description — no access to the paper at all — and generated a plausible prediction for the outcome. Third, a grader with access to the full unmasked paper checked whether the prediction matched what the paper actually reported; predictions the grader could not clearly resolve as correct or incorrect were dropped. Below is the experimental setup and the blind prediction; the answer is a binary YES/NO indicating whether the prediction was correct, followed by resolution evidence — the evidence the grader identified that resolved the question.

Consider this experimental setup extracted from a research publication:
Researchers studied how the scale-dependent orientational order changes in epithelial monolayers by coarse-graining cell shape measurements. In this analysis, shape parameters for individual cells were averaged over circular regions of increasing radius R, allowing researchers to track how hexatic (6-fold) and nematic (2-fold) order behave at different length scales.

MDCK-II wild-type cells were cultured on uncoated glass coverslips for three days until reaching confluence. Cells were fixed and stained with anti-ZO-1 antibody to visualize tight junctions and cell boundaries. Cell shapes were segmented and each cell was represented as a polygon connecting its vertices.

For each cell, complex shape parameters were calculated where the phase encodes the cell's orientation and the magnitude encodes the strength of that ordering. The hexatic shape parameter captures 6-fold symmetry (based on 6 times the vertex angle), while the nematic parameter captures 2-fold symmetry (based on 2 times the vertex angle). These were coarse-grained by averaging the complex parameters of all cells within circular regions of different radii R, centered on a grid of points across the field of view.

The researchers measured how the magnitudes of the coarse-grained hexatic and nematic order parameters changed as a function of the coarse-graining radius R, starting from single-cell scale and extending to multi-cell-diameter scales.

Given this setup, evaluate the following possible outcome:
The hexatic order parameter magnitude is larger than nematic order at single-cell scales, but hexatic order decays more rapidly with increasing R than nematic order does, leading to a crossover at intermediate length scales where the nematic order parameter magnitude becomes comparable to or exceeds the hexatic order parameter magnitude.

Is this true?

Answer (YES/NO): YES